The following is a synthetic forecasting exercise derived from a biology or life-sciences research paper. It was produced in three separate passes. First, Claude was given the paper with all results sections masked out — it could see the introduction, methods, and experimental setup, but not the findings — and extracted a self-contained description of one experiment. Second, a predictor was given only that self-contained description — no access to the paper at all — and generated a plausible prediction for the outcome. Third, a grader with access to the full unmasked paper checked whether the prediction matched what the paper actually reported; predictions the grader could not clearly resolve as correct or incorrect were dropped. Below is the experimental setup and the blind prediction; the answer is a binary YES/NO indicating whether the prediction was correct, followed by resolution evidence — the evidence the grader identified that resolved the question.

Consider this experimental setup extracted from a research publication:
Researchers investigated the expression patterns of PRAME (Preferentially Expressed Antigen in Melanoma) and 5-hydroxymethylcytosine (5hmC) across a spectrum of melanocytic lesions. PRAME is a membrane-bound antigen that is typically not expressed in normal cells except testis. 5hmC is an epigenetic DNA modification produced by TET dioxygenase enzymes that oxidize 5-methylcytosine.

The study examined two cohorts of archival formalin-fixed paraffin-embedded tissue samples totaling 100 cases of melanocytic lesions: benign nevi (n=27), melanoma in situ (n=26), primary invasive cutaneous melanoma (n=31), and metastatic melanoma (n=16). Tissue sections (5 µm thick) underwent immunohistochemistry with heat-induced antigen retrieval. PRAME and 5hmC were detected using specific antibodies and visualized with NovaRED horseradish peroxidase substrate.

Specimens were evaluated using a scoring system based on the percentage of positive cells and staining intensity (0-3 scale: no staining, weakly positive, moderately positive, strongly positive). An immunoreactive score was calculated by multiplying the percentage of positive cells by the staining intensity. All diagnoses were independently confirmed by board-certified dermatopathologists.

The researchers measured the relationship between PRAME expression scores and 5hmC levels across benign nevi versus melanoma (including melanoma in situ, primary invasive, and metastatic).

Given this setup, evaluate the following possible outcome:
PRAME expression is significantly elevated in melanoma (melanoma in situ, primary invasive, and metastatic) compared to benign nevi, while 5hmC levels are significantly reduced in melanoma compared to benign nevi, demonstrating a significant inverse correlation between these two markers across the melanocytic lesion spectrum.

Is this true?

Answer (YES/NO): YES